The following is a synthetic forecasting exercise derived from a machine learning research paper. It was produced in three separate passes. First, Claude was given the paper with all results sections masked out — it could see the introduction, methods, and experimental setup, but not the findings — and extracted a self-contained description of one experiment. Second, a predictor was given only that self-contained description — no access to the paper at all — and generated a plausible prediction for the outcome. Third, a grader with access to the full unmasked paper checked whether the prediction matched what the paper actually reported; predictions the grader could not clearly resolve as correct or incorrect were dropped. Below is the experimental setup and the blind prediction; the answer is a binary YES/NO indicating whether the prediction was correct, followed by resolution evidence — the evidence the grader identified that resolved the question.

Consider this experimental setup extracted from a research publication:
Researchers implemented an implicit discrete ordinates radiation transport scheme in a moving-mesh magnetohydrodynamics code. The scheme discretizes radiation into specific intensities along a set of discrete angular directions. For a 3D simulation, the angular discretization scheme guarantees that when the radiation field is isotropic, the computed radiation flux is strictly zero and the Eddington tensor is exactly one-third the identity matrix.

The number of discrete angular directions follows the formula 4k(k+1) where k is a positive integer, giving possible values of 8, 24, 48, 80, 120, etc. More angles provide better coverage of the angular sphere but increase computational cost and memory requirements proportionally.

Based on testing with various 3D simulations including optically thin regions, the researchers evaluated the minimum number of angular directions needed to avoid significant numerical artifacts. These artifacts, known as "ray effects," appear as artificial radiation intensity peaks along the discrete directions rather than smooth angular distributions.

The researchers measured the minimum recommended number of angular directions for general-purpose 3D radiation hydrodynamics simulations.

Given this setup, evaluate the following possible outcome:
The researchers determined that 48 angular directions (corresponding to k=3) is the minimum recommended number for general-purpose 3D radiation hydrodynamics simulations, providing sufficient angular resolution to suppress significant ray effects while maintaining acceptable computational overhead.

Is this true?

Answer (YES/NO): NO